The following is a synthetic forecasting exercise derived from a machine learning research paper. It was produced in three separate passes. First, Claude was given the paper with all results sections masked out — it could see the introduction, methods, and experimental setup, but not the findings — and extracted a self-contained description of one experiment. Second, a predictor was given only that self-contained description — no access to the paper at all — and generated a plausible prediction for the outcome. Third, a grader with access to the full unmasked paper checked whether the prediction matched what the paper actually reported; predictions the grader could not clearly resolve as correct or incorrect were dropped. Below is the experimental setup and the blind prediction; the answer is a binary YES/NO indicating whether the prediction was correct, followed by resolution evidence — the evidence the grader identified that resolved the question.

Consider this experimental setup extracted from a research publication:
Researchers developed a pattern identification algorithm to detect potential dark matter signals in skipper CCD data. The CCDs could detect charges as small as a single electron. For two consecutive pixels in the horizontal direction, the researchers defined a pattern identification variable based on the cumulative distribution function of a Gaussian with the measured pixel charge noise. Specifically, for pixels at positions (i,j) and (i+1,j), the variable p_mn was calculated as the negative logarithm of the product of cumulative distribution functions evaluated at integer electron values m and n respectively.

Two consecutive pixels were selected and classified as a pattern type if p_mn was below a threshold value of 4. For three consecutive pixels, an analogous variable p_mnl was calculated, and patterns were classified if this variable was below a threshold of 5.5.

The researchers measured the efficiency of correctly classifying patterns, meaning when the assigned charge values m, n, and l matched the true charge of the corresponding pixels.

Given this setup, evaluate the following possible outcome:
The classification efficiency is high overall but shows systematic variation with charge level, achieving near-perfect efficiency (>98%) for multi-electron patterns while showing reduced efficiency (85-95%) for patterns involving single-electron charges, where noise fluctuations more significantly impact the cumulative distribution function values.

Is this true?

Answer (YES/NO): NO